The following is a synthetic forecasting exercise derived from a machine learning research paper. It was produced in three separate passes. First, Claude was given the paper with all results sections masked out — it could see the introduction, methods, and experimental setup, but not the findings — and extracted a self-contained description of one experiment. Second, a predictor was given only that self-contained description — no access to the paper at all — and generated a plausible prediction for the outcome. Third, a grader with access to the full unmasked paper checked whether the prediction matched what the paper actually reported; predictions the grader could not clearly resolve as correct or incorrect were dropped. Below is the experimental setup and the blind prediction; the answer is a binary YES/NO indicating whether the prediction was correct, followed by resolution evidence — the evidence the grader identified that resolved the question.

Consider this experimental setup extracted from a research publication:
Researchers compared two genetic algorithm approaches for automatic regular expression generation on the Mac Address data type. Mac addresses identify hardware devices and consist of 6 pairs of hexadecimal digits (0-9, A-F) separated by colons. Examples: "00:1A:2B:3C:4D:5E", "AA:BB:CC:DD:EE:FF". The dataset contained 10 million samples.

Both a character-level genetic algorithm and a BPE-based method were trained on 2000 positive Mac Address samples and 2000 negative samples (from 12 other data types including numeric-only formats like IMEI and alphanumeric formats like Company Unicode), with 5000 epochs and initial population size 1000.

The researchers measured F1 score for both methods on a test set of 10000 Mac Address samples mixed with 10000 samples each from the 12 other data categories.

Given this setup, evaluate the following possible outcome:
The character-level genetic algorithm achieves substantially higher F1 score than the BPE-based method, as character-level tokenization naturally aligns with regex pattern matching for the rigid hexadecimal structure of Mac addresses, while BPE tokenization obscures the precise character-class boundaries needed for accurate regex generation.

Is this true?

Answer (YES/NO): NO